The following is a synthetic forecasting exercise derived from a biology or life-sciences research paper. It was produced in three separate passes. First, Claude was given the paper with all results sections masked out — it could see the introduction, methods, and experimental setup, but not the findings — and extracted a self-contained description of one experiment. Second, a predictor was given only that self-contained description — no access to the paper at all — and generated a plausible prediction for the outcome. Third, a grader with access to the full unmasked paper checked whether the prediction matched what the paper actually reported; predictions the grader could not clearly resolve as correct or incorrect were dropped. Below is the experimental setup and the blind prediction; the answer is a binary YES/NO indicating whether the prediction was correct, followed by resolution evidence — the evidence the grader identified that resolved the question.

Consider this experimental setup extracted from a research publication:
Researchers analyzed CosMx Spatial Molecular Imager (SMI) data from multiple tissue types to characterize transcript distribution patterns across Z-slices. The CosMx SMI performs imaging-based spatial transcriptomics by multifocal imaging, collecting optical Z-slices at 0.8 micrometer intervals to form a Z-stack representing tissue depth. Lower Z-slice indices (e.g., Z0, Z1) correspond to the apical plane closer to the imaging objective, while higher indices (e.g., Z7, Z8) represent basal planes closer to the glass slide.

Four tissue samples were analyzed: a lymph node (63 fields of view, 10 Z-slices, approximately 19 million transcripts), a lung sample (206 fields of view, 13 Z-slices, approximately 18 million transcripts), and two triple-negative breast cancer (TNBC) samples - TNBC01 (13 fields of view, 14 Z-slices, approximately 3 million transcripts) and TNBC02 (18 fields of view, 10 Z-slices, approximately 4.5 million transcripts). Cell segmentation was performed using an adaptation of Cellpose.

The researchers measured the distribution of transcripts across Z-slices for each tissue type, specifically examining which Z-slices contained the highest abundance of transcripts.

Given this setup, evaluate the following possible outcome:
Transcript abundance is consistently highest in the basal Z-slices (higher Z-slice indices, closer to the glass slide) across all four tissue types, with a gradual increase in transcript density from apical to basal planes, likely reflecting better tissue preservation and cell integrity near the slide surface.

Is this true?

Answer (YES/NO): NO